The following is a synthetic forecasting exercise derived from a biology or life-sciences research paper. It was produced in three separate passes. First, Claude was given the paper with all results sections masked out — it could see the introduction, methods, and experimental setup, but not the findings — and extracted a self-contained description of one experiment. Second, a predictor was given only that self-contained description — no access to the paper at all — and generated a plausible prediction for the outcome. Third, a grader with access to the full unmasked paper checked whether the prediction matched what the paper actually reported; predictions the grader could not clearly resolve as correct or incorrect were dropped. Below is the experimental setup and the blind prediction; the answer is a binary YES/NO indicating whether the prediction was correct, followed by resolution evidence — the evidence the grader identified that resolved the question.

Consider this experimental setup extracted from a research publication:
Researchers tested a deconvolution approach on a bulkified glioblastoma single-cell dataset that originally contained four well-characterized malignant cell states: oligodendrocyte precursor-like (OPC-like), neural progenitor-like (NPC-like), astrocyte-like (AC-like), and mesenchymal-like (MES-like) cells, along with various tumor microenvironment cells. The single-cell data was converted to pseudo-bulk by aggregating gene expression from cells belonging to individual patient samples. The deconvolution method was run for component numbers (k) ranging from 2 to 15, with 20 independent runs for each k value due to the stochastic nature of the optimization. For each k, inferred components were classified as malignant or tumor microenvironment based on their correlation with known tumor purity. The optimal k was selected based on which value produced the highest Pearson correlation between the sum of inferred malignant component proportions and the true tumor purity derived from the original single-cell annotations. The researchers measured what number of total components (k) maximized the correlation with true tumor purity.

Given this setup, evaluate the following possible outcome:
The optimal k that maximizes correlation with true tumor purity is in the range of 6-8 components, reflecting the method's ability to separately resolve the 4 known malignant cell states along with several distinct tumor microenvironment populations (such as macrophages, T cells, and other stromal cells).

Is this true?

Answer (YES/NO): YES